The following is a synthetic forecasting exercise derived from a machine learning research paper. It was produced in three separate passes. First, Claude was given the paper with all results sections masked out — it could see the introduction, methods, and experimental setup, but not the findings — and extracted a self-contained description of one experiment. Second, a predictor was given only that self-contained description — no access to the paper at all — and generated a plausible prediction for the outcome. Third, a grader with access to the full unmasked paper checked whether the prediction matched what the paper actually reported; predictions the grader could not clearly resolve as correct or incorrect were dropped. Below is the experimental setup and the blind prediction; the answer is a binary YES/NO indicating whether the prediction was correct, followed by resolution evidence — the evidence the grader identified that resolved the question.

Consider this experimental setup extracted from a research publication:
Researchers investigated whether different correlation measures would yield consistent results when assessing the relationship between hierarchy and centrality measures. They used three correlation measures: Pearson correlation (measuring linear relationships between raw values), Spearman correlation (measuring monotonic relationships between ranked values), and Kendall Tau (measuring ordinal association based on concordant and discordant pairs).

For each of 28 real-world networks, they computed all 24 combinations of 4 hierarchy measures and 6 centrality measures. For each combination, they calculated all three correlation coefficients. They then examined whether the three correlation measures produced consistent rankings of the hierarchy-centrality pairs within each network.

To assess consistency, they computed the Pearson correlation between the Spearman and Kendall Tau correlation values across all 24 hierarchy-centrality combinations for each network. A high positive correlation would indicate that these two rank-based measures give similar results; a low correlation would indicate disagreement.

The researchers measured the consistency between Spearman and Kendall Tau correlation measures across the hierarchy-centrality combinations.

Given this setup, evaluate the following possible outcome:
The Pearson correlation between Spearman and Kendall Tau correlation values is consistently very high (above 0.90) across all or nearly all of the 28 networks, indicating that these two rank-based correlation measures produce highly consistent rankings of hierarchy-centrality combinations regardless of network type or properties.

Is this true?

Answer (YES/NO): NO